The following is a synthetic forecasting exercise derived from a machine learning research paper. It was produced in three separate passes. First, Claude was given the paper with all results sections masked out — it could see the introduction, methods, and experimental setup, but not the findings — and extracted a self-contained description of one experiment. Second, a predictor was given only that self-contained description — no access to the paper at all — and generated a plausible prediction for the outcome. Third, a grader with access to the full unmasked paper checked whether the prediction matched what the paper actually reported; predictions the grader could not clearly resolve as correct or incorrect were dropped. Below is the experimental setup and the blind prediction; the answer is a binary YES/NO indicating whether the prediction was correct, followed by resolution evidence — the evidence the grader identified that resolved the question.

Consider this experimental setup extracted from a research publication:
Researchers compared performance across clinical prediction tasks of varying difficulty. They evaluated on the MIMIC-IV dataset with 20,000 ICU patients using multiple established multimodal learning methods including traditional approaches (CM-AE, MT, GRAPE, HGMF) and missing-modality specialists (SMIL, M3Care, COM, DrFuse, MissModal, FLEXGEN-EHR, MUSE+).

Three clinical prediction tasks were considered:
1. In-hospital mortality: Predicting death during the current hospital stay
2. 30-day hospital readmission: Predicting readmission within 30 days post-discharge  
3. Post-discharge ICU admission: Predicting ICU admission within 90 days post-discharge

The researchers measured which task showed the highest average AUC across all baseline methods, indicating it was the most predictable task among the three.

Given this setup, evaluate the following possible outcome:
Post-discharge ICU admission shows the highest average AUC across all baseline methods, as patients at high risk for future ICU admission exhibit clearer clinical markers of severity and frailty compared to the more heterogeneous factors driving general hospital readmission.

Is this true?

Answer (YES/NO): NO